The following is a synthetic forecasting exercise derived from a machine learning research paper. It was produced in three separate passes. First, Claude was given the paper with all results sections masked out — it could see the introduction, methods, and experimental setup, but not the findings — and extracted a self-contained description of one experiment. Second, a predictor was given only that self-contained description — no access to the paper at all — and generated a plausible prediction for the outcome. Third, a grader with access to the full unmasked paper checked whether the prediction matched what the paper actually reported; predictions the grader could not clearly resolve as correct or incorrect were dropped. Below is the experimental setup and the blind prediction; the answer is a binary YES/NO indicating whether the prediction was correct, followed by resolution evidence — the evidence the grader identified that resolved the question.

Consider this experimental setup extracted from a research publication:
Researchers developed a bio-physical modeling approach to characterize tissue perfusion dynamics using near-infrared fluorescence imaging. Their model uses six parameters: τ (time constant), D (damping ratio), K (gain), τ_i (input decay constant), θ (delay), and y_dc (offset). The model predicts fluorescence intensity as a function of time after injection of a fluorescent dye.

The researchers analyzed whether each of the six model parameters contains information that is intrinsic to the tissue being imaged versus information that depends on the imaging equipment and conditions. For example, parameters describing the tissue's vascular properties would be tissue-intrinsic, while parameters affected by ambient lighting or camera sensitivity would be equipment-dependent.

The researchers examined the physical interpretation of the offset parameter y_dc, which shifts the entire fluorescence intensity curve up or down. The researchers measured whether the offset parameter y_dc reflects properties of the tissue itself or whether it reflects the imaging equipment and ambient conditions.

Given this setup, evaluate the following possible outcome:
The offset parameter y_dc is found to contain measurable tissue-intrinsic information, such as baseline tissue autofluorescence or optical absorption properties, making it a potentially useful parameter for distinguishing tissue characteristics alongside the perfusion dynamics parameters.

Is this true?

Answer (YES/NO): NO